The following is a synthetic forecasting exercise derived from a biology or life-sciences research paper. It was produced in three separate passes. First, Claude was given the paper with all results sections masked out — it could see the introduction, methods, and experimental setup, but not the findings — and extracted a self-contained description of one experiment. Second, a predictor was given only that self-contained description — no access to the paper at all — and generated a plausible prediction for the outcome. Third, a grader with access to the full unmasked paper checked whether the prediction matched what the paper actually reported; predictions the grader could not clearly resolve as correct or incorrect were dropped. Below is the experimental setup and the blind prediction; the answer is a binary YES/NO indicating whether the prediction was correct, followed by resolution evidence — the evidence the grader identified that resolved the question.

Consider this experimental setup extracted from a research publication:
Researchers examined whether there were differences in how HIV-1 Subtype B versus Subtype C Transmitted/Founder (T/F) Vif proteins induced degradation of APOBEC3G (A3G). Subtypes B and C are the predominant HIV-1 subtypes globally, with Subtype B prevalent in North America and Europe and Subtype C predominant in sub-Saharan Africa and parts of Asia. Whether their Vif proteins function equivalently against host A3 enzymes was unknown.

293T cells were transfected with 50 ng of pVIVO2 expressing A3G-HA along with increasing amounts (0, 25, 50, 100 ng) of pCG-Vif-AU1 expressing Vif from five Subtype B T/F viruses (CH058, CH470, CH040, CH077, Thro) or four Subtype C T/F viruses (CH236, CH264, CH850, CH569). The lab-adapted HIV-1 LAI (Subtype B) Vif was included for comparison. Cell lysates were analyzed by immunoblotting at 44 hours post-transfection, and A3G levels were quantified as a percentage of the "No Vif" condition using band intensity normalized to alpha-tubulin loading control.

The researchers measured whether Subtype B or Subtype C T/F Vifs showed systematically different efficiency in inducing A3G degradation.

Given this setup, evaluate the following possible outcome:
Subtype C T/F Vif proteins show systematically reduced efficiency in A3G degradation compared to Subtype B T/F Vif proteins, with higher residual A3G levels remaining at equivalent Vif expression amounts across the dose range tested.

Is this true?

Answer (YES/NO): NO